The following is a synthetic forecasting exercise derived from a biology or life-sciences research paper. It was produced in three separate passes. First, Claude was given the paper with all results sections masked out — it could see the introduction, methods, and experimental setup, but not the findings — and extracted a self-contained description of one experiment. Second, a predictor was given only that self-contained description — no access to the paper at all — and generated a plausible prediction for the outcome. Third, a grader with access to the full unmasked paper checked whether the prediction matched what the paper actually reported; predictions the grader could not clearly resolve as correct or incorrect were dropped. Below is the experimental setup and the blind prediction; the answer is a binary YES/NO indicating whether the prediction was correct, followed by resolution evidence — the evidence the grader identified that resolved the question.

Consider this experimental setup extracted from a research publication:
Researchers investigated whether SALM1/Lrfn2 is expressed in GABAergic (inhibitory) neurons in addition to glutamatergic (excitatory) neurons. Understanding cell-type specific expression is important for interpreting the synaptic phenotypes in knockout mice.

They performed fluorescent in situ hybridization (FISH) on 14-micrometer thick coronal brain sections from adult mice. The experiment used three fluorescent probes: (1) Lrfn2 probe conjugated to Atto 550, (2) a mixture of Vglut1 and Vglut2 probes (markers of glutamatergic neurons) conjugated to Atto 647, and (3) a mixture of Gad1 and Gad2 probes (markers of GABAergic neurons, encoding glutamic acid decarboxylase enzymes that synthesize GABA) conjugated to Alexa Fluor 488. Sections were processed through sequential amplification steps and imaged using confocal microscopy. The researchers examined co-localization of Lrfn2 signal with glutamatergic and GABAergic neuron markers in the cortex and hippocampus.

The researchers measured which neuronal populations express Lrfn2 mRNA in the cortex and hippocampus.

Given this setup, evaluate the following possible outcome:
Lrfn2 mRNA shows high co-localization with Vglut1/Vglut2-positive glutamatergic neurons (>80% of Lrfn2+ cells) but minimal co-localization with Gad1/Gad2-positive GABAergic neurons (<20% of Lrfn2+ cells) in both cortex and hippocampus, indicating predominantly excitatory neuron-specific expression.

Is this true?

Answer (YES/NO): NO